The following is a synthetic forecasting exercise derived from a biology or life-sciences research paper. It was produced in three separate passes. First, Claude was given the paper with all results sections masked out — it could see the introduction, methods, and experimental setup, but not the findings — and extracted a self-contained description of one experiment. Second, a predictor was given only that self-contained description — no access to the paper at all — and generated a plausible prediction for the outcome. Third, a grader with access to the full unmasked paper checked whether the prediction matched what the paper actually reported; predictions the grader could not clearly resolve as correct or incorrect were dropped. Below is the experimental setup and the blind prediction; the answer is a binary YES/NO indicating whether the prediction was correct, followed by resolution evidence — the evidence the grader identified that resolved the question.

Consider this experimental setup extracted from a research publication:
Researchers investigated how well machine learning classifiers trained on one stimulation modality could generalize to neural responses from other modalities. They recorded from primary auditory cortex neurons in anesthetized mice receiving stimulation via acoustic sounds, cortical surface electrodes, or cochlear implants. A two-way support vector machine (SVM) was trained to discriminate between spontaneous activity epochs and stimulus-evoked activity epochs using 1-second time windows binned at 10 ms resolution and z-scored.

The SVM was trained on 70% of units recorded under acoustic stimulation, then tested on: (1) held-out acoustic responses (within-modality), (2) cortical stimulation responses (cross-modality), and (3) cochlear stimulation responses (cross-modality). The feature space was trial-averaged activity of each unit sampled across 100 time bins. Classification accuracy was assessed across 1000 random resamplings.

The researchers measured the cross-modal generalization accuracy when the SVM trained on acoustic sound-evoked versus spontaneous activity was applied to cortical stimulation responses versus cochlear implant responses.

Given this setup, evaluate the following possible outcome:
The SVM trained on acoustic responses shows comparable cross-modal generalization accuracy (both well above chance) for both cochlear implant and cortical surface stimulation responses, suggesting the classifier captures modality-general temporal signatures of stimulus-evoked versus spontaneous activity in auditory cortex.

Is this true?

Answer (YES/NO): NO